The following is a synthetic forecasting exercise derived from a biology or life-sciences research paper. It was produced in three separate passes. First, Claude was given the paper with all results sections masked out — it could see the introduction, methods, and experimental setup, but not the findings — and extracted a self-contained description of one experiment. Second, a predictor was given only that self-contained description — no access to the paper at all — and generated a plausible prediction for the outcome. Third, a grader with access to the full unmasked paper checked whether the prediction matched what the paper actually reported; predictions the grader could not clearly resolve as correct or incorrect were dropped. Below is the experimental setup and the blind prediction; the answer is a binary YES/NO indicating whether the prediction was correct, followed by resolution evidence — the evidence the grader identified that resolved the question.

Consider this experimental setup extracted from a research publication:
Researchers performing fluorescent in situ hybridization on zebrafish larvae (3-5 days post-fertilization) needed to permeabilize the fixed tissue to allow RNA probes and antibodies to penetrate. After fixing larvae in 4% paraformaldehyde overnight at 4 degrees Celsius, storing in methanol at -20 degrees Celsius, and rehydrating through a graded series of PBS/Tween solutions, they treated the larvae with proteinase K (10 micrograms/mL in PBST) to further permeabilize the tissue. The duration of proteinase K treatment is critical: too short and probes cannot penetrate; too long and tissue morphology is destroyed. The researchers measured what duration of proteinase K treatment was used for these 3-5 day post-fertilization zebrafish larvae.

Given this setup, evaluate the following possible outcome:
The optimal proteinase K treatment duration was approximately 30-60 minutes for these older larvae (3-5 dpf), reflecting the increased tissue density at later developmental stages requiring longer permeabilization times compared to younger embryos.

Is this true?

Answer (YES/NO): YES